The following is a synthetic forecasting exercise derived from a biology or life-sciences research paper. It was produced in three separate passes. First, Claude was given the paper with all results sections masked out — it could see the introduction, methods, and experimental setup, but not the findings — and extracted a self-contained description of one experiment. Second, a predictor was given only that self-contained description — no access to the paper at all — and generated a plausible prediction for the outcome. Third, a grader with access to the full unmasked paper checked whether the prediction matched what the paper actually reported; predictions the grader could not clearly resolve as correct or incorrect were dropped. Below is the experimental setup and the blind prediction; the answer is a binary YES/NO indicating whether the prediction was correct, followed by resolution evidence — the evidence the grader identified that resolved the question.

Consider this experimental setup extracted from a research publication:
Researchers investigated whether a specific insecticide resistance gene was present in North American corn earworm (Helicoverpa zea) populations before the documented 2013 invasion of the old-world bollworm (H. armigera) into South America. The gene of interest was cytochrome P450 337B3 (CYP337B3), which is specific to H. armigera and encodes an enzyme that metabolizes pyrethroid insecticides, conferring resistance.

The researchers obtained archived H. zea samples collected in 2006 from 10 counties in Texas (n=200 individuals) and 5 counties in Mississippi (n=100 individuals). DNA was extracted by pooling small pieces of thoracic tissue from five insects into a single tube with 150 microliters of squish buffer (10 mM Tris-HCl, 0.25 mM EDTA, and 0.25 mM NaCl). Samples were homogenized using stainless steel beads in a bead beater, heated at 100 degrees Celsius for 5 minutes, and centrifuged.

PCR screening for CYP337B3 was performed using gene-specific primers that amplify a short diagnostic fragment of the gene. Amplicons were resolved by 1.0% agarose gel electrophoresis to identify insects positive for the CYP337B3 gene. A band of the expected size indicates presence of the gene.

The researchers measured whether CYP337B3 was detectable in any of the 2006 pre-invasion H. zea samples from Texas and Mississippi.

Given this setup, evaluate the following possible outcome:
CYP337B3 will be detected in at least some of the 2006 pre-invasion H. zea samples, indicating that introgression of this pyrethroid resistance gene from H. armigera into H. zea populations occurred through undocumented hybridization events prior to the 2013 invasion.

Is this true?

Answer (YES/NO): NO